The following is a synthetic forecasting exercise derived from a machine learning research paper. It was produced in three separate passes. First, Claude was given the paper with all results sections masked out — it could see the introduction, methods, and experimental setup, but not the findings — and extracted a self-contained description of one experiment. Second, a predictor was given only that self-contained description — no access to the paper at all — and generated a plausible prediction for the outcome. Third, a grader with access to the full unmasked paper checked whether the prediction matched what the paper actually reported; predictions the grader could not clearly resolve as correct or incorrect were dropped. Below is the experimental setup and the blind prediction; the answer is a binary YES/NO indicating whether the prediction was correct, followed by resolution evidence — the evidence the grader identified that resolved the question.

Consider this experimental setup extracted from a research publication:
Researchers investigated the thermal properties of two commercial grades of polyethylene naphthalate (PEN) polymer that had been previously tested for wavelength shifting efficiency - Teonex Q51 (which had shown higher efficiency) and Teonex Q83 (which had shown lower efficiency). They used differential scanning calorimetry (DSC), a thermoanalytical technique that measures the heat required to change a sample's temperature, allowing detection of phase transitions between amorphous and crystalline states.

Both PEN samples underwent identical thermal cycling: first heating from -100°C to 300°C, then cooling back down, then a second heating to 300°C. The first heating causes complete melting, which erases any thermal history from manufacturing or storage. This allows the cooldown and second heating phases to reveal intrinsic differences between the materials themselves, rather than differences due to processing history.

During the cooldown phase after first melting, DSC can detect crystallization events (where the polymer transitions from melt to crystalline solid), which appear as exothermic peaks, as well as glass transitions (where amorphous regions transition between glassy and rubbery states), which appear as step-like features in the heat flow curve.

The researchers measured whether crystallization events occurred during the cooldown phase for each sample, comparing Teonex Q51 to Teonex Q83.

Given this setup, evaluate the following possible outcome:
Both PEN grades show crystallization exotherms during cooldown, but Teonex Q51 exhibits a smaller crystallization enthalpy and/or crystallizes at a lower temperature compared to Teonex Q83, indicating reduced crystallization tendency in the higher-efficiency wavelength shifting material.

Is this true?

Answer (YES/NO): NO